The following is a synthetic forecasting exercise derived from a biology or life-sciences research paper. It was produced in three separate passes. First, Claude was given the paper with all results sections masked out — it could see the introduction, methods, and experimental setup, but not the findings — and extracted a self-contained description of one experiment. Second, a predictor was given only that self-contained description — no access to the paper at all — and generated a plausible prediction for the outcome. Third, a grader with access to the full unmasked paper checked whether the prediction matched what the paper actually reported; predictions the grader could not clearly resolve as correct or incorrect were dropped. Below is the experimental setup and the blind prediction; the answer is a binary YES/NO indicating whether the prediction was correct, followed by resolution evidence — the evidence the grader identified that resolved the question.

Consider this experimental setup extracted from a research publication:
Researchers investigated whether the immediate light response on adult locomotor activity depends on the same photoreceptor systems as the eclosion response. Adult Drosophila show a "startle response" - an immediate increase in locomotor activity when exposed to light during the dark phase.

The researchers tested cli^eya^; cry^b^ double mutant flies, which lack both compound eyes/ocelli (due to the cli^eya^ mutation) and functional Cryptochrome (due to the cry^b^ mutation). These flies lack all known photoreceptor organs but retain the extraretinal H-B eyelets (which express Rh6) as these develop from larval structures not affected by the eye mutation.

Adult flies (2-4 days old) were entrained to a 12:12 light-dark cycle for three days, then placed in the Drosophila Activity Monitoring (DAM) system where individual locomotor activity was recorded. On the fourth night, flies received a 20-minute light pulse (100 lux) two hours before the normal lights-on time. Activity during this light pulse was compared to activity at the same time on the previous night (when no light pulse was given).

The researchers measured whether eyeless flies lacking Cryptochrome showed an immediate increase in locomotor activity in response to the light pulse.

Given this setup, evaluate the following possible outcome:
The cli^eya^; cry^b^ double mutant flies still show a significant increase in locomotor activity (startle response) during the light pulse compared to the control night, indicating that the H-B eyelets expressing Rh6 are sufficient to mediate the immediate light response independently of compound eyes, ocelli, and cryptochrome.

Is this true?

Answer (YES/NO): YES